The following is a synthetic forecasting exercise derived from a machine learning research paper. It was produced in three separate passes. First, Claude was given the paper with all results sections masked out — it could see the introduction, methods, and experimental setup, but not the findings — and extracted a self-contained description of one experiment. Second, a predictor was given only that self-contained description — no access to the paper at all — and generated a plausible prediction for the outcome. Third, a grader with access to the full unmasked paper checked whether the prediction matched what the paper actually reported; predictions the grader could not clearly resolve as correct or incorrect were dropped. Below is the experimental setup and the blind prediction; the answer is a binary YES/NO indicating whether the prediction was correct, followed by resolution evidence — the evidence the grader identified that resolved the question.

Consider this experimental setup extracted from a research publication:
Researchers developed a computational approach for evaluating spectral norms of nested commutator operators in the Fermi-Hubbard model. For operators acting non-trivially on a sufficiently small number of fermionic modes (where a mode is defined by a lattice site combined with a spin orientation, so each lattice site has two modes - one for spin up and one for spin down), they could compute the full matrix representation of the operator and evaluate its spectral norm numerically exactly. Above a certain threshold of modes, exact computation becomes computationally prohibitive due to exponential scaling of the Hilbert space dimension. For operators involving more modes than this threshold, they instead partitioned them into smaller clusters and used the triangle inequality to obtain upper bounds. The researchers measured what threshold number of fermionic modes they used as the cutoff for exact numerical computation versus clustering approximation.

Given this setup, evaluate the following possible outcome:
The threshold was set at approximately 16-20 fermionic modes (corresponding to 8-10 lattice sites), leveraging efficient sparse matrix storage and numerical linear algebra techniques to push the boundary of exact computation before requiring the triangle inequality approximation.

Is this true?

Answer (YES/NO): NO